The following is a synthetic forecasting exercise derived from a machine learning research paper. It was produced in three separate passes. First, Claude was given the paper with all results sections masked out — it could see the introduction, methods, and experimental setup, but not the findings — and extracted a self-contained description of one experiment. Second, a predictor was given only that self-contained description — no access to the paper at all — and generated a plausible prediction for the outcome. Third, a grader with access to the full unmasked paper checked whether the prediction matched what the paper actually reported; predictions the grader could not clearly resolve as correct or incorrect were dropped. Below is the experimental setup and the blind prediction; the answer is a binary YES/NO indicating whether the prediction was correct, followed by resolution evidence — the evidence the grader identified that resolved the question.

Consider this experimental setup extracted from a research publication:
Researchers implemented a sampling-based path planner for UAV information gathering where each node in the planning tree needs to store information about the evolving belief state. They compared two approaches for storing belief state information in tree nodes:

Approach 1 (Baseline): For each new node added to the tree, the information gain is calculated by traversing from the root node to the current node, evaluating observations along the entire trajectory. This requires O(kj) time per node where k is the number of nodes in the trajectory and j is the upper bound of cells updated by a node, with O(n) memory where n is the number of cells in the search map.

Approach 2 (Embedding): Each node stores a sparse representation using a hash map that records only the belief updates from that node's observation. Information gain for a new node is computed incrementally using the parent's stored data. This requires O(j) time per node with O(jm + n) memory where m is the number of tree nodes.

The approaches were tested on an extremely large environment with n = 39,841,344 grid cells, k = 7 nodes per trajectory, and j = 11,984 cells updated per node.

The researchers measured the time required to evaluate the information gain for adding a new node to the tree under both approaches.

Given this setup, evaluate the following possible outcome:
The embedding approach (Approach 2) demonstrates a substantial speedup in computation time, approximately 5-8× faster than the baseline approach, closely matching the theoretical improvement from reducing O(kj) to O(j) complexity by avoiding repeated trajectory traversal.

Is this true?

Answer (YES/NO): NO